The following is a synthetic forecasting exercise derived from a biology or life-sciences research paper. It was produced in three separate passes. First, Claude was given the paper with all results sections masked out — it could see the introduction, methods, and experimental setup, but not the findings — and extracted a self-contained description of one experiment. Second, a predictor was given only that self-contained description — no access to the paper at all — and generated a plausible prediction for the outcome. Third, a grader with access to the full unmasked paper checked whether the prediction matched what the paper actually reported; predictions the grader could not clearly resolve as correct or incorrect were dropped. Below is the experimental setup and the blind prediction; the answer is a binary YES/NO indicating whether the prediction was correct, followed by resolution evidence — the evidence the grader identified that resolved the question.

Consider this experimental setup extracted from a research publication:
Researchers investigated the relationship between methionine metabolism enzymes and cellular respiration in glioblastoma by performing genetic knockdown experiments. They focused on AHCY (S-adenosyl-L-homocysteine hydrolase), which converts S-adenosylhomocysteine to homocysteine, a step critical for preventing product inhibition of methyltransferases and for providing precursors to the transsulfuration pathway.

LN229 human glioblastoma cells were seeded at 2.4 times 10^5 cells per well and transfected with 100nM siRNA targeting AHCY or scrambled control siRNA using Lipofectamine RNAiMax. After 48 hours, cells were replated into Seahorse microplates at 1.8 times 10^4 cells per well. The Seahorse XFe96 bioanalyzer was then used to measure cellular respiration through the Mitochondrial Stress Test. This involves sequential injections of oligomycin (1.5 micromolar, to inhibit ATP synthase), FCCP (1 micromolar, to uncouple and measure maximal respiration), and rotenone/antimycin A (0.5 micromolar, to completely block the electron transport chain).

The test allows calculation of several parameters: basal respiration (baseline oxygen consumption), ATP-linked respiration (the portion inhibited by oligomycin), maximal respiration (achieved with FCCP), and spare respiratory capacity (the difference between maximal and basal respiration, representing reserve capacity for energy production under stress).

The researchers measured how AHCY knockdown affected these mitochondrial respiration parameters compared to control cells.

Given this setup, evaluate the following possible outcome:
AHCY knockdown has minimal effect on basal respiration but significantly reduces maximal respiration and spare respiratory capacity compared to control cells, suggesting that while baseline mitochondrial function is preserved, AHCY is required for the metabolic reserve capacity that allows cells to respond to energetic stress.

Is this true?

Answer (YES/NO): YES